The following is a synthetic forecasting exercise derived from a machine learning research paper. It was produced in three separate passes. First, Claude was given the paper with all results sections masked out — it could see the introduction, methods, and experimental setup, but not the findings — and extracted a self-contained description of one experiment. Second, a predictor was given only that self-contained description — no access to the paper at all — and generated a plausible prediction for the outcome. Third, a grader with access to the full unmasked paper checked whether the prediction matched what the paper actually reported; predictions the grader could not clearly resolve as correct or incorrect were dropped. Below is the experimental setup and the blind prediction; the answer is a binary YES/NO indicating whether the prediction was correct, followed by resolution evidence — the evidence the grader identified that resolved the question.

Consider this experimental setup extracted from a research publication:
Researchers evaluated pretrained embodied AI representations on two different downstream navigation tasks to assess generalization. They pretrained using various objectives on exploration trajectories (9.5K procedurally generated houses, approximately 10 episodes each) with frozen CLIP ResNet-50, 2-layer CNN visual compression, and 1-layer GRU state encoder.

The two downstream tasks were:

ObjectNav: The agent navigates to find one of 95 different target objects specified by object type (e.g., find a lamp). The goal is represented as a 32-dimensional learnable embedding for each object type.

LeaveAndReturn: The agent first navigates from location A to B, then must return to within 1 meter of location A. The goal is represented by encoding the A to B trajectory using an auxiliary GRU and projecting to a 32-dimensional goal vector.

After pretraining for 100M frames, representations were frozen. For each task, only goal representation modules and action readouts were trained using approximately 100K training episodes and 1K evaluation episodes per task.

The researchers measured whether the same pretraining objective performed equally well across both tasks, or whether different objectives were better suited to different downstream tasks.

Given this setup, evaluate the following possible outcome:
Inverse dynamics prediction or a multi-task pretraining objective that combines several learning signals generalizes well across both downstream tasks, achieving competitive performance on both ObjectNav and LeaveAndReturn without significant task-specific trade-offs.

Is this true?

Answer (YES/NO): NO